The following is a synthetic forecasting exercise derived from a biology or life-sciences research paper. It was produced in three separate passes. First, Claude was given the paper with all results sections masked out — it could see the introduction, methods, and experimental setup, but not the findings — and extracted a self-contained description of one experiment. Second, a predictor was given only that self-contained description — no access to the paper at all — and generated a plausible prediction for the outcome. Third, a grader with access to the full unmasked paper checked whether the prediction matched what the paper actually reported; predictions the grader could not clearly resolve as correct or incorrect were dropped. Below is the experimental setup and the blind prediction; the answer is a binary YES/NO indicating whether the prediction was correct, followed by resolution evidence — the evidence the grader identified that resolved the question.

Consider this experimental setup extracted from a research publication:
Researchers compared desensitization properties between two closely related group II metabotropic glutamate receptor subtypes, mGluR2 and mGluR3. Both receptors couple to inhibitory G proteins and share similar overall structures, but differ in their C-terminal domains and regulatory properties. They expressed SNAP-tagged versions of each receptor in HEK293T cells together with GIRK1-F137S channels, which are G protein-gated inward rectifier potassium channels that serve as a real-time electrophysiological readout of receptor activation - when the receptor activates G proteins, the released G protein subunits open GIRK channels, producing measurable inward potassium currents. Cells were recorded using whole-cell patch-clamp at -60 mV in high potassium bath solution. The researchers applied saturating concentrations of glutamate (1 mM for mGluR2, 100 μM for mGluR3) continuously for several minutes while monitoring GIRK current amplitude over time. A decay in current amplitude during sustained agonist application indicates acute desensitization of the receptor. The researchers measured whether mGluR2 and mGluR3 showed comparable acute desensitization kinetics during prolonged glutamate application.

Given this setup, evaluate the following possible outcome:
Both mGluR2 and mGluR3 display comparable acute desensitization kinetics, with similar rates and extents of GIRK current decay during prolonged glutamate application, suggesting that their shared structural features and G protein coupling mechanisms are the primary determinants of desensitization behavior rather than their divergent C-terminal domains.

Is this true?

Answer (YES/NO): NO